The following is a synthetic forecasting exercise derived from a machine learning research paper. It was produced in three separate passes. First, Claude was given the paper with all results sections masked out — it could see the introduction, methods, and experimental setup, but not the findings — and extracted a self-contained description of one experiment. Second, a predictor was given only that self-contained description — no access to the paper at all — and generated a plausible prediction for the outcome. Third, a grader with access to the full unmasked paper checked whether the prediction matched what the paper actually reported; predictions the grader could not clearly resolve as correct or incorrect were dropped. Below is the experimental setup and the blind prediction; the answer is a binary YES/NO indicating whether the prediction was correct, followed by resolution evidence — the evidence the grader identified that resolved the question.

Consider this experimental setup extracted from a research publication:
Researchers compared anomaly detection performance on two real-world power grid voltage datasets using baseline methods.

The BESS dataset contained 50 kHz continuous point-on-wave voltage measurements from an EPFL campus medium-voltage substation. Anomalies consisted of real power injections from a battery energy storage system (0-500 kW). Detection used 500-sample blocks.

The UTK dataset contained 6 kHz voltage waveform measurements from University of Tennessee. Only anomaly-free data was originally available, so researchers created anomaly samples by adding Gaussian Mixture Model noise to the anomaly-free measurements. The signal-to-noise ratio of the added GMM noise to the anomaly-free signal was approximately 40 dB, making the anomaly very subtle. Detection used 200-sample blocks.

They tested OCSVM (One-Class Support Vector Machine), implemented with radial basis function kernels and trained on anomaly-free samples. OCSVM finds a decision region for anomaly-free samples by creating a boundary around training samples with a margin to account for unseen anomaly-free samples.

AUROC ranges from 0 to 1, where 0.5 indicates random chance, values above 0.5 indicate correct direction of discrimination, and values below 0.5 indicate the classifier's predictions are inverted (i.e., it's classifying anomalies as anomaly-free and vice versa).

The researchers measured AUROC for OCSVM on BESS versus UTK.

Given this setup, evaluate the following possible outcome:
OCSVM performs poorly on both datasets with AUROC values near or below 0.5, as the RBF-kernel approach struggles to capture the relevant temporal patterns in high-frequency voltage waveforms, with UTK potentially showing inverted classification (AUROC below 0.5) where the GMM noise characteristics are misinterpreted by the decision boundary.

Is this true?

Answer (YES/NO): YES